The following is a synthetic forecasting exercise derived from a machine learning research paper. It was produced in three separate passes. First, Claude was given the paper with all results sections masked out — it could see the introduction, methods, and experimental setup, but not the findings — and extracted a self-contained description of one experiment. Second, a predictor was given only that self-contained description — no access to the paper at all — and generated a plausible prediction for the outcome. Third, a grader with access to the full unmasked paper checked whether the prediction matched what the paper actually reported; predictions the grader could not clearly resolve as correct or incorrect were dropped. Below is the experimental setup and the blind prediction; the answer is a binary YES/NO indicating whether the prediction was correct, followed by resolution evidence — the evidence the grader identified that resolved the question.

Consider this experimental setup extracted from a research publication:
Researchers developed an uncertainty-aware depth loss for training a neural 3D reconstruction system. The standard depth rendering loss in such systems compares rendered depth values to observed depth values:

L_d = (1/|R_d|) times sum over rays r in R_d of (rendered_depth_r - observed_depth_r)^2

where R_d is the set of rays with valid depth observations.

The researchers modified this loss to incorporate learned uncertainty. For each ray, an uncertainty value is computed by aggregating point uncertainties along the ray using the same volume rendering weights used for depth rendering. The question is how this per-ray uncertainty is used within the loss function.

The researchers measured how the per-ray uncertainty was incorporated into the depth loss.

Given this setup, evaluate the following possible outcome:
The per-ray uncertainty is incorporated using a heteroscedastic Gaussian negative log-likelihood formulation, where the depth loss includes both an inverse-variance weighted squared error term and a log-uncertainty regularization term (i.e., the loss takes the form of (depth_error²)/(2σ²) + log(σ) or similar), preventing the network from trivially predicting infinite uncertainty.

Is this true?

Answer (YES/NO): YES